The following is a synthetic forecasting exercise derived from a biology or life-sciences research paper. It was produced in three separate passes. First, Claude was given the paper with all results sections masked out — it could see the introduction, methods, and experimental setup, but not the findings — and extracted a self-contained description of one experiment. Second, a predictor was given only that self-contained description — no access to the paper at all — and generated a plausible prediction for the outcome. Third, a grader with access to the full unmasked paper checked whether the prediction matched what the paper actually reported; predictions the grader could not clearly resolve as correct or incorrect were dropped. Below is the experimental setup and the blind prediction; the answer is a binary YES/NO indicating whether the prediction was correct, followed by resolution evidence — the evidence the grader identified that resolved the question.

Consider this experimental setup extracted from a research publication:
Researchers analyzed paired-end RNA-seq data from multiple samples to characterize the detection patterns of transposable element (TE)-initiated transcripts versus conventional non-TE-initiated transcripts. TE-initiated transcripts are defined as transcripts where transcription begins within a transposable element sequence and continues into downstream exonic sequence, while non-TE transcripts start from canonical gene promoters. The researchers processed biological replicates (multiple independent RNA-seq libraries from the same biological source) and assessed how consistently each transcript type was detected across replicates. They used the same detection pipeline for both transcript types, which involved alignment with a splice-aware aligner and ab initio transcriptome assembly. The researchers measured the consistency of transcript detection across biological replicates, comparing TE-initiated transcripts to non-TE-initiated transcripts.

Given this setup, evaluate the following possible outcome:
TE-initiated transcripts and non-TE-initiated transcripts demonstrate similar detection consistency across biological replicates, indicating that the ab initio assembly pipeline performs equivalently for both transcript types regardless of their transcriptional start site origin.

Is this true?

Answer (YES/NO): NO